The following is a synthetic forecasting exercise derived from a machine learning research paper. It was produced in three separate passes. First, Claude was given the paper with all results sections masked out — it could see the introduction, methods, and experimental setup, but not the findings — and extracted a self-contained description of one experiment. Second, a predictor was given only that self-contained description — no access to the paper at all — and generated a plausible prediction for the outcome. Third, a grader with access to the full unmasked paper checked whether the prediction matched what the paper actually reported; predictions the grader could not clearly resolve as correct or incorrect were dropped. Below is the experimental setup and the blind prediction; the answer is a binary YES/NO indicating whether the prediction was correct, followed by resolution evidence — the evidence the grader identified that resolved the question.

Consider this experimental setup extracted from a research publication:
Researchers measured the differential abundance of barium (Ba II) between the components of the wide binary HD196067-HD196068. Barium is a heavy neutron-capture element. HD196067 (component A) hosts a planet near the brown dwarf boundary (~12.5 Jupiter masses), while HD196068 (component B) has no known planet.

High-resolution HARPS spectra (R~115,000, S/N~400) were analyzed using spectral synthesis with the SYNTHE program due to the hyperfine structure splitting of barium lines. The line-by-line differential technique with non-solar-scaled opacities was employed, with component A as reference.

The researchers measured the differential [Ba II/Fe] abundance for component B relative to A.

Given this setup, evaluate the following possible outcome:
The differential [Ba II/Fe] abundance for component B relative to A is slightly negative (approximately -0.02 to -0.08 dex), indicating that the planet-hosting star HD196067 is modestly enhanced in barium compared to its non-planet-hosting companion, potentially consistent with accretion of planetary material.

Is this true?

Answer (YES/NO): NO